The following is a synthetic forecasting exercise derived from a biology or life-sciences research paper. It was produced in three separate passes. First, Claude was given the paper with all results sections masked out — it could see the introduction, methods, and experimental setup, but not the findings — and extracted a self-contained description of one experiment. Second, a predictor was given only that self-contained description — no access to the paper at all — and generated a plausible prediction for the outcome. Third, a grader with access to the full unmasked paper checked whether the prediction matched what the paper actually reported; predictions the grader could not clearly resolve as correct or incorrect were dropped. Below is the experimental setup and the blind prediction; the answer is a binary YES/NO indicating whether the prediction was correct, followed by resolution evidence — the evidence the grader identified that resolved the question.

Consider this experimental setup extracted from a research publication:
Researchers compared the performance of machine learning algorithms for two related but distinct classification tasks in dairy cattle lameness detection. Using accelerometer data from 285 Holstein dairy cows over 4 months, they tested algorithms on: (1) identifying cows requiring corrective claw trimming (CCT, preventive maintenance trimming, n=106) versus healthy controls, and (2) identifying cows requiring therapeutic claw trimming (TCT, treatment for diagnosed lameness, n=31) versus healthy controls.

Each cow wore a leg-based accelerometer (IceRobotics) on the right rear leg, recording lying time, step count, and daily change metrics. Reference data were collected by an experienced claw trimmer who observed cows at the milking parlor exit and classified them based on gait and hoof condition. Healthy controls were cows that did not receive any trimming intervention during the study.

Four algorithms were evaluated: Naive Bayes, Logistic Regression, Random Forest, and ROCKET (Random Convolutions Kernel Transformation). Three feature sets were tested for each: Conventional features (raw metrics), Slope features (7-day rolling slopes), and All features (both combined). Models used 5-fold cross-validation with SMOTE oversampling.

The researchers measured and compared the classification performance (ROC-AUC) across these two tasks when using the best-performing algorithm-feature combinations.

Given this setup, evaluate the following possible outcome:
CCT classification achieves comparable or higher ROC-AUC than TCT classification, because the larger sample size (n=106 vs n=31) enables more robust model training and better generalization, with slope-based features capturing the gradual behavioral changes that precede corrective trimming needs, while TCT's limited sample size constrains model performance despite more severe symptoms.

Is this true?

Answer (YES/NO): YES